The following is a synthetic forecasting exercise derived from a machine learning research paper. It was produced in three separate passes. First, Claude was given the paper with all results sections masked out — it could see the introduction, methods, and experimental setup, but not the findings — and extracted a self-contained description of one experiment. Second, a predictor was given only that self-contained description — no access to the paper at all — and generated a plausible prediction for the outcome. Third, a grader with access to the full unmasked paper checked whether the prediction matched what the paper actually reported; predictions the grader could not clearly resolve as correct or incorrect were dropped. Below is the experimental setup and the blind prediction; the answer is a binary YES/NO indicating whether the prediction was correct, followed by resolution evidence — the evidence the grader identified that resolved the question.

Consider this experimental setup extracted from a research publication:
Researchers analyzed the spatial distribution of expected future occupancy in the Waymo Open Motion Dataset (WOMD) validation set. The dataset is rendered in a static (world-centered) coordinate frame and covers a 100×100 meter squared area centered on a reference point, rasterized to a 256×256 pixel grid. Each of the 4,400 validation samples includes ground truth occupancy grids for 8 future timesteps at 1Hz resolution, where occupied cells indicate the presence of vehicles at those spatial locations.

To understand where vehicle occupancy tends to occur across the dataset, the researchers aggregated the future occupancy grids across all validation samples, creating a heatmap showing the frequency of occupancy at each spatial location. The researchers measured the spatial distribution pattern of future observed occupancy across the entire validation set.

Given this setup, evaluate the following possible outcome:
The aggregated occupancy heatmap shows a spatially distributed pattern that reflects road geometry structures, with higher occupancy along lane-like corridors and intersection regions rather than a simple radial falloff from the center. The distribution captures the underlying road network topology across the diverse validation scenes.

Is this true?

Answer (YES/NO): NO